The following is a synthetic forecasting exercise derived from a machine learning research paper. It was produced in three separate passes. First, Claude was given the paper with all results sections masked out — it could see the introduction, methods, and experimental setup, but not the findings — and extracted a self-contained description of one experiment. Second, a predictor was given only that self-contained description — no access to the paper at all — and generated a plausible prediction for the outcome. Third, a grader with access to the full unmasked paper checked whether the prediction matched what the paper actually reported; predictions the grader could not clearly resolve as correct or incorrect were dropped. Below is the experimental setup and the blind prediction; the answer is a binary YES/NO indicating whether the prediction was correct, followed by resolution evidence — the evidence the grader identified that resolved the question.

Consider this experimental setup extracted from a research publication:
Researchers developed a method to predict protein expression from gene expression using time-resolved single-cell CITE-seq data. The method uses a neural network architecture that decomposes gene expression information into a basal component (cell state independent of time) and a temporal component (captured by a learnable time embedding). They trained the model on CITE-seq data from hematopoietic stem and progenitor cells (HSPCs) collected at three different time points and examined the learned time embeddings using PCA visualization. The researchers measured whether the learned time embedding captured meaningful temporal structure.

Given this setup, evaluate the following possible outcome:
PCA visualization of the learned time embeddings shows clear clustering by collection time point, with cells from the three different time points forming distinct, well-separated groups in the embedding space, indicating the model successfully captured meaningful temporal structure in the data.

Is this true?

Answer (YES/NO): NO